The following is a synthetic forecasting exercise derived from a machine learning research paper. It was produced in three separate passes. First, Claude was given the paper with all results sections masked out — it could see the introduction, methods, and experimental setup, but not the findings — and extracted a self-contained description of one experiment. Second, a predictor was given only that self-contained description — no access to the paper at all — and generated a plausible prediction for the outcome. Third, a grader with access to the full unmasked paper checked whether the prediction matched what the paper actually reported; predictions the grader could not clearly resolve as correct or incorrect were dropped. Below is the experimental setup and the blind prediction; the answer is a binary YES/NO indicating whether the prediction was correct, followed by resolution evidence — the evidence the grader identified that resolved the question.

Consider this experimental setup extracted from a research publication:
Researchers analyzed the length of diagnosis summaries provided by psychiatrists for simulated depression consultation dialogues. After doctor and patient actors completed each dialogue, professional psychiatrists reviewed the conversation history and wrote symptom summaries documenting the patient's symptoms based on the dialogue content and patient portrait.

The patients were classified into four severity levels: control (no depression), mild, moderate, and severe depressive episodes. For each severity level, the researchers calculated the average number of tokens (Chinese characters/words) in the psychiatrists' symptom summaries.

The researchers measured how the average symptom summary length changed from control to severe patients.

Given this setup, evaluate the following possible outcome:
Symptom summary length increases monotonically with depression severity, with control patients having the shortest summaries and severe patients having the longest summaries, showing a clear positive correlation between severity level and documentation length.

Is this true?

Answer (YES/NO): YES